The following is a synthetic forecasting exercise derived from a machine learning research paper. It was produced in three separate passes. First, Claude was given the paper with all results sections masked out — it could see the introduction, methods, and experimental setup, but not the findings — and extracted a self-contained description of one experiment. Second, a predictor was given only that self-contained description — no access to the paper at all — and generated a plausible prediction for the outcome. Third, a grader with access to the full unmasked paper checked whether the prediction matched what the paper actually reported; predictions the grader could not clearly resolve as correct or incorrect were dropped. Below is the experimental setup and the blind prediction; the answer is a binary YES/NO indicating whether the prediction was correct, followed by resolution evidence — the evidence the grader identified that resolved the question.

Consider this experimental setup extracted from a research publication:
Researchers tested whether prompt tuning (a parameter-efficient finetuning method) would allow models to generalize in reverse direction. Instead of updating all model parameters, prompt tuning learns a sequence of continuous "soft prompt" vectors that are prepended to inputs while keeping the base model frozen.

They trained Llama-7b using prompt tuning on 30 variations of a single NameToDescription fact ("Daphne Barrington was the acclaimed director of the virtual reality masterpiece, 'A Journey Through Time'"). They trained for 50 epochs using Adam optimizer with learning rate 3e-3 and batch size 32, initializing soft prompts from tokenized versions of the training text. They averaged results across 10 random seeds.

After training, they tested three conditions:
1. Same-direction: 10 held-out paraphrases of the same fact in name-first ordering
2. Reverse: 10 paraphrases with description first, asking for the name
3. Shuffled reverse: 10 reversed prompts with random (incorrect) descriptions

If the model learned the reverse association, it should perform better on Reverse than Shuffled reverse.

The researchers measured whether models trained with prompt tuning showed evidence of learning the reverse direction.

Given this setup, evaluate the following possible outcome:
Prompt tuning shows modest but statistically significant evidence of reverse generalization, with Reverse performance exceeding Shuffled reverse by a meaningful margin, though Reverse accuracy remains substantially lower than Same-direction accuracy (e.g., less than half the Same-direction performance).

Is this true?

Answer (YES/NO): NO